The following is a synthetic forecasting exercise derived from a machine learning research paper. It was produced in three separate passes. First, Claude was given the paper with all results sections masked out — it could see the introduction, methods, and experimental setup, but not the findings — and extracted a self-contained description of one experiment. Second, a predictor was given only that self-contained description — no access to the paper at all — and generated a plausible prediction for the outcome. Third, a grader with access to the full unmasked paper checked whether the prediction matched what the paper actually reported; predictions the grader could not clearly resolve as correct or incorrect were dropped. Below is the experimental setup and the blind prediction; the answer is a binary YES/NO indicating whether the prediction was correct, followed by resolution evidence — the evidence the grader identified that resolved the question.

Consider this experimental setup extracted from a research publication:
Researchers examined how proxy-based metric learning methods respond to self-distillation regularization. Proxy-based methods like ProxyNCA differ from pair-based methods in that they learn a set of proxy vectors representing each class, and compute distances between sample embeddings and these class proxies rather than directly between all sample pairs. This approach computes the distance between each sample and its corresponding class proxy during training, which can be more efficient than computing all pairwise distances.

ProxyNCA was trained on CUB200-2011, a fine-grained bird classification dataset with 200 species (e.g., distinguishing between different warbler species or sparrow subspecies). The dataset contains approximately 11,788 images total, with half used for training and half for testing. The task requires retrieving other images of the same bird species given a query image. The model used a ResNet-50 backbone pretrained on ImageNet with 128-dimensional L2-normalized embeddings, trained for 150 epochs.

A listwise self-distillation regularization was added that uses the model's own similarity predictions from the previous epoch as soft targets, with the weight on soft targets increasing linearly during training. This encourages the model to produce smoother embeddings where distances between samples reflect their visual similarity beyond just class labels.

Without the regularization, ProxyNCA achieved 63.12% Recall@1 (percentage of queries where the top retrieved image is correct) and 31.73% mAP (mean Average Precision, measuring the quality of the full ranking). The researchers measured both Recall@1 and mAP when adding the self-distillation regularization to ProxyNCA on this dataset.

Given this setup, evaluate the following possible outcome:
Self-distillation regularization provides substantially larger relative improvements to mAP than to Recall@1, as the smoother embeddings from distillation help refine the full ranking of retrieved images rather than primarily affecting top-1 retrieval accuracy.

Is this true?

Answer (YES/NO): NO